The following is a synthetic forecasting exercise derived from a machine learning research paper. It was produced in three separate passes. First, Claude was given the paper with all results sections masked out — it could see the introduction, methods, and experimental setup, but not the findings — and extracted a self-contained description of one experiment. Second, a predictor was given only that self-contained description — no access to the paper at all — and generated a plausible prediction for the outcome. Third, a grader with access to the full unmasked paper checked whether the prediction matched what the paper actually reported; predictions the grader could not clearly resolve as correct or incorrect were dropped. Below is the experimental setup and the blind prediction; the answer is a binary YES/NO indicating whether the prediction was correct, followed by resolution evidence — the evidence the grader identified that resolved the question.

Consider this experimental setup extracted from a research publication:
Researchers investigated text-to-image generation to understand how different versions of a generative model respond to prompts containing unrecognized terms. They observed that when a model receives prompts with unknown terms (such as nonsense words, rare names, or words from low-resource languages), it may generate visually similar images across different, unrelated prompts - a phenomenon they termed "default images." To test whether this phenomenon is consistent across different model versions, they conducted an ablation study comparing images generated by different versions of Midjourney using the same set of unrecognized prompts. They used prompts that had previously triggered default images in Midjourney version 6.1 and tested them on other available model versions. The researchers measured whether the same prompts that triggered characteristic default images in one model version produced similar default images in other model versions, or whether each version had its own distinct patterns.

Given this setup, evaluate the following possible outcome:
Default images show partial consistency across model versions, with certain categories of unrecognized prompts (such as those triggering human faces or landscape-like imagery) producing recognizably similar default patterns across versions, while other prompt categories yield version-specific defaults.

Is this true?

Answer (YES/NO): NO